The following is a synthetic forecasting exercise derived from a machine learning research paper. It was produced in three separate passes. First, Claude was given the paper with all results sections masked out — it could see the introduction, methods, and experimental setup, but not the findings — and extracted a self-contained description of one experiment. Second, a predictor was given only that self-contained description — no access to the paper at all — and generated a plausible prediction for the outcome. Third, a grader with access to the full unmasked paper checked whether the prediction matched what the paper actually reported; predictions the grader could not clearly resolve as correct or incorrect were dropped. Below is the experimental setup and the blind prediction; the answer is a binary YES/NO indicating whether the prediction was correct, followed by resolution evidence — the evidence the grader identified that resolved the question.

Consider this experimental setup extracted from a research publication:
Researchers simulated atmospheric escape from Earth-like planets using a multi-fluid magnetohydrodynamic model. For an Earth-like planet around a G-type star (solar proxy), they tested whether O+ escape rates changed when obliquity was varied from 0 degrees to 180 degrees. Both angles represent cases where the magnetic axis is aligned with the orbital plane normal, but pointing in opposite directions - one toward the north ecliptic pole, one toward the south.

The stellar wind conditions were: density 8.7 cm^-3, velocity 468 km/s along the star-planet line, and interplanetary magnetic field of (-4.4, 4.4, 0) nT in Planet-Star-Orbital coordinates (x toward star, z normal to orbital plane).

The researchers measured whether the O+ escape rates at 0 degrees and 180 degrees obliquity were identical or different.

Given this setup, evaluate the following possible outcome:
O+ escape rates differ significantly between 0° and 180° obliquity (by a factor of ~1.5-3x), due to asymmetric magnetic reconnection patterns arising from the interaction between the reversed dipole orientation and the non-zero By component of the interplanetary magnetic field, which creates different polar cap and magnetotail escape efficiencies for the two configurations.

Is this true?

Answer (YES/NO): NO